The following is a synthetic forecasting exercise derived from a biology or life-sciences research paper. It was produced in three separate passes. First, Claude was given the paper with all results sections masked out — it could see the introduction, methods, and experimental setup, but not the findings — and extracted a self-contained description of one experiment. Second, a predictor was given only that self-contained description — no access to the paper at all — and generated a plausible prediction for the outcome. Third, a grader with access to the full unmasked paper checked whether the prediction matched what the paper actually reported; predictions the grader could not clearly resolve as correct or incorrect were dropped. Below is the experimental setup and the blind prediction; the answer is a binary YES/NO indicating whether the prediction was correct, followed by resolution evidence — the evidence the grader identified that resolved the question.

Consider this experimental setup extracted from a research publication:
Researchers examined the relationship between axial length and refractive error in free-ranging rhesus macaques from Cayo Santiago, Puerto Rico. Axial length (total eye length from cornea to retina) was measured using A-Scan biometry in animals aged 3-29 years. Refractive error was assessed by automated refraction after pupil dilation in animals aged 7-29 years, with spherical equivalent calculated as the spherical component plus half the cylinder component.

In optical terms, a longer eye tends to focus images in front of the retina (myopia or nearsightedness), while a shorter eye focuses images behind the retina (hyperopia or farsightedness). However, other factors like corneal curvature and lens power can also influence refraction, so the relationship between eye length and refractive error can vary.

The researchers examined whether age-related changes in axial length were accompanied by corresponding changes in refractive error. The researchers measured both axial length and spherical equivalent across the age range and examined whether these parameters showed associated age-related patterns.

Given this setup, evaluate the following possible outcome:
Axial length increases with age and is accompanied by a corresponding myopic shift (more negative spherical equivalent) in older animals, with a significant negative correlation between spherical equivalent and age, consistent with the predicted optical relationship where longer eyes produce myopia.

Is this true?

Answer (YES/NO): YES